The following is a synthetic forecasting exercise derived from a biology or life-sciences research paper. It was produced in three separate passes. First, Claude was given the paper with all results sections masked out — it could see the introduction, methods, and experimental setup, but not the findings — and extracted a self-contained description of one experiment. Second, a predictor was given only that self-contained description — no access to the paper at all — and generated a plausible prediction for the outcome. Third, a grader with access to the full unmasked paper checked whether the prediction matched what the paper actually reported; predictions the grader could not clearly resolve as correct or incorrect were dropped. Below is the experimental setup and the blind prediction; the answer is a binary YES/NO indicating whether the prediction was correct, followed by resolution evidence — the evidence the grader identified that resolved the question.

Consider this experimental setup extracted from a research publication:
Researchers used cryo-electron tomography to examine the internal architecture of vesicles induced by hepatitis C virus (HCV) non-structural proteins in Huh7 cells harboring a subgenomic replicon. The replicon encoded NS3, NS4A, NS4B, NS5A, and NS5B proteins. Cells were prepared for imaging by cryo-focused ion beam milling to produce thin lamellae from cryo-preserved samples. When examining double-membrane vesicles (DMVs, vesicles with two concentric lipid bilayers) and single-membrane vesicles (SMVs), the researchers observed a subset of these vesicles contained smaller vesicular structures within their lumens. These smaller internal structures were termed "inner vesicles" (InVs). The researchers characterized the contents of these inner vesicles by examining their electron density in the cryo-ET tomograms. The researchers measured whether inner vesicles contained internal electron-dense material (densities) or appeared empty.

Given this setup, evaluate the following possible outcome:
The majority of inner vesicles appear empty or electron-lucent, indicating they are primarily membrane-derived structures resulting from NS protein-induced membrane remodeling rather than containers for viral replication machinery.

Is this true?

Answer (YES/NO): NO